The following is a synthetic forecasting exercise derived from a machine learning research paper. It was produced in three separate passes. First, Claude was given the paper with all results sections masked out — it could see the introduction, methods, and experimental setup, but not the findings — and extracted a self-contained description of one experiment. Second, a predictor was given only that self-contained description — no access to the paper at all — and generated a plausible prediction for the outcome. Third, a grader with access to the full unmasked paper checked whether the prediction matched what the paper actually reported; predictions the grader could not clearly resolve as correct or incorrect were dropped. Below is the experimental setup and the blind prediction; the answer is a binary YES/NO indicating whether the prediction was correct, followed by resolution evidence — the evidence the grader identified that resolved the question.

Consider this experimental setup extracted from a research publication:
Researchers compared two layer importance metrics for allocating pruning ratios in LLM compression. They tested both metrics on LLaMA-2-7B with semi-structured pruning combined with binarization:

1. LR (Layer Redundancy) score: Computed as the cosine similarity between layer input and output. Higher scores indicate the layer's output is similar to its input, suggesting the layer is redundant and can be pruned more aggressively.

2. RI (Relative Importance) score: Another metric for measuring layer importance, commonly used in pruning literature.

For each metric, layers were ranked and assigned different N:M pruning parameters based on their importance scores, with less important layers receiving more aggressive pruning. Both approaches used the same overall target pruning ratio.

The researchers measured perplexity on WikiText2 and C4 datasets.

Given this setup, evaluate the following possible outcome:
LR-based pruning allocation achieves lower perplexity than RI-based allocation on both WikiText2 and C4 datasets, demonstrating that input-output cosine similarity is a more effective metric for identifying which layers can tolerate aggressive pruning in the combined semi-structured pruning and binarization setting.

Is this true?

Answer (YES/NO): YES